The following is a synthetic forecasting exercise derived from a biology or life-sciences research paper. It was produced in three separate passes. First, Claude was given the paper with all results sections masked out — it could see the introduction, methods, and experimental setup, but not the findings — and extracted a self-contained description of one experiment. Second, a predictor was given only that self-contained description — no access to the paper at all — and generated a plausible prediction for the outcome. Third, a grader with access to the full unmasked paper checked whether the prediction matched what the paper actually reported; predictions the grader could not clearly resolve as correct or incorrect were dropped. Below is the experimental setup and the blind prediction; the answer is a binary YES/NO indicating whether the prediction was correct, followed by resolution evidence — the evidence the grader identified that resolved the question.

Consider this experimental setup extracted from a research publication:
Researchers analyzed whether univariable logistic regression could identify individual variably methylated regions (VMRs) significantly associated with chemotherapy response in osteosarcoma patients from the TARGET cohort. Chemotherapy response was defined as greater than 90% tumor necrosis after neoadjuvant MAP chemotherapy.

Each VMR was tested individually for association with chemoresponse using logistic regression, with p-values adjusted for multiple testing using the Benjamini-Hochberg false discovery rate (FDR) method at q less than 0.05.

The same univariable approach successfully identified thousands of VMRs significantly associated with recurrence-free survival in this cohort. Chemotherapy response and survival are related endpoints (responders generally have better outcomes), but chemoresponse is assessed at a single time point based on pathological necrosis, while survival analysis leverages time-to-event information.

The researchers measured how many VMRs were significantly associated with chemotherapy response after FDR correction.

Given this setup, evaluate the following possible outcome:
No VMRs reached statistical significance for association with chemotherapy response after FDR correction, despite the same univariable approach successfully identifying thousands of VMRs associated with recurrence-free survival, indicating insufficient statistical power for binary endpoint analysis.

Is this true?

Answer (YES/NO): NO